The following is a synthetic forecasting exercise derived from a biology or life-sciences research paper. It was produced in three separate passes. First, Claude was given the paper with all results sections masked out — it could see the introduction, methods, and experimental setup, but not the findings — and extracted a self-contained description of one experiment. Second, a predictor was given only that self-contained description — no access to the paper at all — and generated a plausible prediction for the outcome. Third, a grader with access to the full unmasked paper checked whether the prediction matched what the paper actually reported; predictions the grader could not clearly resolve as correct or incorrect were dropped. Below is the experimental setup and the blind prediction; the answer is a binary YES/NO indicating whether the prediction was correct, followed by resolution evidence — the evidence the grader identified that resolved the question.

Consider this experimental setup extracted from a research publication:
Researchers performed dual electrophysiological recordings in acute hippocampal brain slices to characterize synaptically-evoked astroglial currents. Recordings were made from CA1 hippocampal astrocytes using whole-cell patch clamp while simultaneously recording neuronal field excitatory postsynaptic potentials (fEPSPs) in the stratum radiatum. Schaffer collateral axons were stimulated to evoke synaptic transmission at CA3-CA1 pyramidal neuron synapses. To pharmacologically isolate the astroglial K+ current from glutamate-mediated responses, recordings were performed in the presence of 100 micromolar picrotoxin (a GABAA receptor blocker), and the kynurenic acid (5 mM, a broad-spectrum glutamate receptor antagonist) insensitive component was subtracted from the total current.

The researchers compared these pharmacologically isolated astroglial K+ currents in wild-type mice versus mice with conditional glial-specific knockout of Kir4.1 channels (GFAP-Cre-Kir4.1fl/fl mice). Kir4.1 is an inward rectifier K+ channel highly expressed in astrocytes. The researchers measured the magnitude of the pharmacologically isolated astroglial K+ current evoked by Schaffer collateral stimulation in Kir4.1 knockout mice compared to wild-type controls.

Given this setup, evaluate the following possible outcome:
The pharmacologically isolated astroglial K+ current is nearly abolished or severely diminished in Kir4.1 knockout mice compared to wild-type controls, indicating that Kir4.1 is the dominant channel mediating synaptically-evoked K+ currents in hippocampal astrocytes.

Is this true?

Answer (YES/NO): YES